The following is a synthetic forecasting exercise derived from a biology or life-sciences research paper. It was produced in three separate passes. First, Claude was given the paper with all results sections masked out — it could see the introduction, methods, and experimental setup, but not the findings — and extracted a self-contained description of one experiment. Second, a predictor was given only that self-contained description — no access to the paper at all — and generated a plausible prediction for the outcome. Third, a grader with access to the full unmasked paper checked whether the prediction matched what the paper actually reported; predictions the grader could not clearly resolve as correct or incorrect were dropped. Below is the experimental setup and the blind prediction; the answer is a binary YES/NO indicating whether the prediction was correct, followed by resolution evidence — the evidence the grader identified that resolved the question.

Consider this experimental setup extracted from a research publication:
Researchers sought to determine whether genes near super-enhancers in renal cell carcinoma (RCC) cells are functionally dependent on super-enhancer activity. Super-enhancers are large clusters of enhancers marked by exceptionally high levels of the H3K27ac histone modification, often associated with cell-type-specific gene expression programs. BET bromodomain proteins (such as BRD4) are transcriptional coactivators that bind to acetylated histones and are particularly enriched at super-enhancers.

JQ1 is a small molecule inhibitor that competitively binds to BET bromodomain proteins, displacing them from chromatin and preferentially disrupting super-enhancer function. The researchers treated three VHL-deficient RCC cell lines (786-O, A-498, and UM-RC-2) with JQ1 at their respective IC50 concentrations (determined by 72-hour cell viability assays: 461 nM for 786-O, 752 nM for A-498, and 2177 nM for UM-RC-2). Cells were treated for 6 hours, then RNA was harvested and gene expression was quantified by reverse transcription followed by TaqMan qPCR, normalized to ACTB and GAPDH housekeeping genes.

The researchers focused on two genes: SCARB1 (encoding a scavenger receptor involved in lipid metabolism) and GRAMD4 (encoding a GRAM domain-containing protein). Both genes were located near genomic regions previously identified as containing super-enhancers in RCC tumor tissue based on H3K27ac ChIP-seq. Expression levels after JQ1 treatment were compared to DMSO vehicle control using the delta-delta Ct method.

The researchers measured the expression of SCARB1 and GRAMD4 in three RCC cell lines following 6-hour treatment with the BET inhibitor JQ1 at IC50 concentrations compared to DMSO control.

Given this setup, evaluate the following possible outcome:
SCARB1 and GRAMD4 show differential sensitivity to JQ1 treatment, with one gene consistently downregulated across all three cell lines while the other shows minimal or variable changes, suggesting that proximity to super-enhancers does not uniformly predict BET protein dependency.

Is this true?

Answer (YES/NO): YES